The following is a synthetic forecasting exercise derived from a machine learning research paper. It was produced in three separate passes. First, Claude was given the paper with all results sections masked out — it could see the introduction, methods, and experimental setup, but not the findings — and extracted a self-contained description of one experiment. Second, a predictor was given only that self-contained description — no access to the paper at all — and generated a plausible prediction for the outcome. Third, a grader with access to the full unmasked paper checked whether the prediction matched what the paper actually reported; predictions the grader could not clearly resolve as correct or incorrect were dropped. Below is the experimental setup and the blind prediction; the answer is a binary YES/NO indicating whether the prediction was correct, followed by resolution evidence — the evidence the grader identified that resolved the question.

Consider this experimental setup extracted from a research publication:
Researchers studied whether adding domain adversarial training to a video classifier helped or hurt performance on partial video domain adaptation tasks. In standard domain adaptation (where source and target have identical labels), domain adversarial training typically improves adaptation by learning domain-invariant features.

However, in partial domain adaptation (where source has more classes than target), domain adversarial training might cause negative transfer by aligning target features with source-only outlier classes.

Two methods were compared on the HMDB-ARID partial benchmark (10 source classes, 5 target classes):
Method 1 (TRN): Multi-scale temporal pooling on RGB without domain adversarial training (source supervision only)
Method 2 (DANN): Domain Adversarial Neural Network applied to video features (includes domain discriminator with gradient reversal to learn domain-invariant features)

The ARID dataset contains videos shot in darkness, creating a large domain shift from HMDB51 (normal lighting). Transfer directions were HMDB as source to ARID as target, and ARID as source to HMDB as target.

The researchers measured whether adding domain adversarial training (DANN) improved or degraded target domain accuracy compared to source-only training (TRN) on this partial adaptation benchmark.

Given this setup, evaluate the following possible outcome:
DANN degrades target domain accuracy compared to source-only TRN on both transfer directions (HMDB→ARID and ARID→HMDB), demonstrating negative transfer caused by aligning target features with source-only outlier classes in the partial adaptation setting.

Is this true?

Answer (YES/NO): NO